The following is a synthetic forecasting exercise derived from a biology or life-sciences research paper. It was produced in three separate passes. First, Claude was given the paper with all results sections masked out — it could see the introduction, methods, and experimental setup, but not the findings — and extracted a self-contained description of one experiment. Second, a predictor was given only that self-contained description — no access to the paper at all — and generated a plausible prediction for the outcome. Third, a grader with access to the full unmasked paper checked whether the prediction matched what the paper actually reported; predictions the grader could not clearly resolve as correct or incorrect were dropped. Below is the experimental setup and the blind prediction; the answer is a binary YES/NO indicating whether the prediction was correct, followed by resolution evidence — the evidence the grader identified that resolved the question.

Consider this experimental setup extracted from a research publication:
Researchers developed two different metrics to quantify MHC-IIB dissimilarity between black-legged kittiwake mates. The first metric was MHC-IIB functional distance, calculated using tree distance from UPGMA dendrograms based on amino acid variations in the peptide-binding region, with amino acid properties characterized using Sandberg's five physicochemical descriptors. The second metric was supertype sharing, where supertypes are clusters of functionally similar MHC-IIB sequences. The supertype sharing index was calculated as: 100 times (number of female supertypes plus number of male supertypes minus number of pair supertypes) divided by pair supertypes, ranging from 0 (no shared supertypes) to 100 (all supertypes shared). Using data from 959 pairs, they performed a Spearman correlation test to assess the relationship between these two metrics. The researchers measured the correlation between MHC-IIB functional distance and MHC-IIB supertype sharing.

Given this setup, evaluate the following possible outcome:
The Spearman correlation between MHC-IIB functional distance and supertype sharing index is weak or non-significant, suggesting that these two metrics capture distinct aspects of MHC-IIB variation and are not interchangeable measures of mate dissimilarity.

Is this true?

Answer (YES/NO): NO